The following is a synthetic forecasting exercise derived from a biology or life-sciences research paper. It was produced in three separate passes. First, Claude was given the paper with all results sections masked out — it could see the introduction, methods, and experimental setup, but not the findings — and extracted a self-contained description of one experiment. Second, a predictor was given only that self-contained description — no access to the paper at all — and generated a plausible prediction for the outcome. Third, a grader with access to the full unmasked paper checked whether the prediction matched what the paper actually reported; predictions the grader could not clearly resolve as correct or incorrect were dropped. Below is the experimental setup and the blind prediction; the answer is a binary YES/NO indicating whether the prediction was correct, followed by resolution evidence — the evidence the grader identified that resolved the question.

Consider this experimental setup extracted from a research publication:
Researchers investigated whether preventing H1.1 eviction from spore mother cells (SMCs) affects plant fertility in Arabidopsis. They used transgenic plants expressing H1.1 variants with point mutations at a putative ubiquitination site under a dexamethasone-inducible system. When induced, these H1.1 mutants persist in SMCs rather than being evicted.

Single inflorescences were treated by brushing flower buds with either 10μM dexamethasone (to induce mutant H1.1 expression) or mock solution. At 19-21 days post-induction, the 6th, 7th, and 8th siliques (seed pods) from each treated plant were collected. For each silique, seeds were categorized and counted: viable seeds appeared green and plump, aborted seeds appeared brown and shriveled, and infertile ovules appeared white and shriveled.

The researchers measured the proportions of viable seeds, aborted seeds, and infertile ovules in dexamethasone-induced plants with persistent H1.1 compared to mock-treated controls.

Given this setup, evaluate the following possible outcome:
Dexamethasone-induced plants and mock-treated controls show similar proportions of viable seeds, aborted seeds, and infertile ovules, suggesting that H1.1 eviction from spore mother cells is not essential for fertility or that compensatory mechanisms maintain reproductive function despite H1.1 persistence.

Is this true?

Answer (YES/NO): NO